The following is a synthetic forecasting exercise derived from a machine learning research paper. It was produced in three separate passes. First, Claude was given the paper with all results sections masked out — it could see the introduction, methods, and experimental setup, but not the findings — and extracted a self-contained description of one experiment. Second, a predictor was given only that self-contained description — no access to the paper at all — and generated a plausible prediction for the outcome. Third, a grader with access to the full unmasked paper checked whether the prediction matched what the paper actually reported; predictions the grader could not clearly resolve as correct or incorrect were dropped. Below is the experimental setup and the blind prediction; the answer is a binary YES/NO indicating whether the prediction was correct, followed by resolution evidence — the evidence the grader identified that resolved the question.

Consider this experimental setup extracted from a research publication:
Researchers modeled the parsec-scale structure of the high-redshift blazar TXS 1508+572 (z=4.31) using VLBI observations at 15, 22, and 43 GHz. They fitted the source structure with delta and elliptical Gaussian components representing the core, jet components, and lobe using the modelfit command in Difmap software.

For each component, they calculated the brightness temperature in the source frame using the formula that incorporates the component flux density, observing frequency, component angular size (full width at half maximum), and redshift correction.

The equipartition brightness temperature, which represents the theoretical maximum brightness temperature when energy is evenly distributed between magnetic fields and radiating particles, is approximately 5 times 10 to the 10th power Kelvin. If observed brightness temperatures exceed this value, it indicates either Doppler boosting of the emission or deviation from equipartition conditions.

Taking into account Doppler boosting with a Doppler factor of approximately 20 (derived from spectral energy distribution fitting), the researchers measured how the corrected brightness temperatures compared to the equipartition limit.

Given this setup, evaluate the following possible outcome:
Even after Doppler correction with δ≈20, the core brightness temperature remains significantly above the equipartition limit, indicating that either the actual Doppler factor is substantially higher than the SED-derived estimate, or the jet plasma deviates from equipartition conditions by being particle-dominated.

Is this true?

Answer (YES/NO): NO